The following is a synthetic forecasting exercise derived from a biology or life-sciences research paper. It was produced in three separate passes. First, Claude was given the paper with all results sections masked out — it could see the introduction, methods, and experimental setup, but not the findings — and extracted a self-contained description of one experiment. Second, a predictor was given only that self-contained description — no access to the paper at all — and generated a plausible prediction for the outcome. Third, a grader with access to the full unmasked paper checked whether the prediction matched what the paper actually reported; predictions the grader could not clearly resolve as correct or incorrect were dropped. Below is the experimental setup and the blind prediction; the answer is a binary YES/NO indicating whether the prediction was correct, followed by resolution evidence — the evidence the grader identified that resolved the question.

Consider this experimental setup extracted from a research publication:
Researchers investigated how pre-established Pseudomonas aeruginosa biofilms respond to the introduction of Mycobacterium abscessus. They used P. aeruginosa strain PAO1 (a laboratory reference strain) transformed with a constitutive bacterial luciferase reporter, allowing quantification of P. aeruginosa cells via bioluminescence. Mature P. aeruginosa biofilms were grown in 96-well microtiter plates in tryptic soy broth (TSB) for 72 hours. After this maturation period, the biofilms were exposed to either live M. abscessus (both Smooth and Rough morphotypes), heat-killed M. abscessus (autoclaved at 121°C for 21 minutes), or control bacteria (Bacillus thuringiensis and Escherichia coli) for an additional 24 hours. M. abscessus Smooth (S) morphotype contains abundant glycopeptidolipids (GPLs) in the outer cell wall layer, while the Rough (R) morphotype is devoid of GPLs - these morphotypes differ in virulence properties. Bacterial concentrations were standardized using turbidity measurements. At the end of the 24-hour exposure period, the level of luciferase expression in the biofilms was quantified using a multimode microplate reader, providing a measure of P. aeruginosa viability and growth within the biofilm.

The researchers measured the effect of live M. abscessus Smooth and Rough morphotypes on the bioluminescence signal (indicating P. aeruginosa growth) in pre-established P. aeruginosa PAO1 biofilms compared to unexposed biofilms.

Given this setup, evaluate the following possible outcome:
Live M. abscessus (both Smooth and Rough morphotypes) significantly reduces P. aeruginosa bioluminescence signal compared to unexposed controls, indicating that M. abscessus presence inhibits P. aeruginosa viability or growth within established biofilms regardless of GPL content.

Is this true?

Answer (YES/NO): YES